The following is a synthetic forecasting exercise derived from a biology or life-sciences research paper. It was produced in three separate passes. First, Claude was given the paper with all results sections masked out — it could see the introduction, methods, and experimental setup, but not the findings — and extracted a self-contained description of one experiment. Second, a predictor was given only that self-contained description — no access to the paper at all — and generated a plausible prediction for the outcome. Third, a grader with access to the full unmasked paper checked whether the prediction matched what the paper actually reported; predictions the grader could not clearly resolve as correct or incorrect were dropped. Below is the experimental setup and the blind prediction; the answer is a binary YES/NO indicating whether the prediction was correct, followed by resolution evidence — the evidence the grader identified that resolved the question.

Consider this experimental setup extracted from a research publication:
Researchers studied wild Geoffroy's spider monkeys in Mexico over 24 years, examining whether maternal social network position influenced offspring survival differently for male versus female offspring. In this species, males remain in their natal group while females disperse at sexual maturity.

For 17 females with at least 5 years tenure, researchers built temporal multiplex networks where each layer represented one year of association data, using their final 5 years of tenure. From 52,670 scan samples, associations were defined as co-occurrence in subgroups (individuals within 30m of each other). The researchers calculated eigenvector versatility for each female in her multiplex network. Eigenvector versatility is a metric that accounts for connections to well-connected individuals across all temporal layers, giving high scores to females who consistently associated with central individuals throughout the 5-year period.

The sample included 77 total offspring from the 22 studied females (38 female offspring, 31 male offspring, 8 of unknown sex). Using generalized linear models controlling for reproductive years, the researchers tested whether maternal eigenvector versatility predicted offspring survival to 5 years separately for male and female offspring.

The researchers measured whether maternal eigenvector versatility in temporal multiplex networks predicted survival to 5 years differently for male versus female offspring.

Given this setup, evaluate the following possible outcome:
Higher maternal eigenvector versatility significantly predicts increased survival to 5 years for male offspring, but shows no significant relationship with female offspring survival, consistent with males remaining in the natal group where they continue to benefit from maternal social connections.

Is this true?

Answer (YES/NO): NO